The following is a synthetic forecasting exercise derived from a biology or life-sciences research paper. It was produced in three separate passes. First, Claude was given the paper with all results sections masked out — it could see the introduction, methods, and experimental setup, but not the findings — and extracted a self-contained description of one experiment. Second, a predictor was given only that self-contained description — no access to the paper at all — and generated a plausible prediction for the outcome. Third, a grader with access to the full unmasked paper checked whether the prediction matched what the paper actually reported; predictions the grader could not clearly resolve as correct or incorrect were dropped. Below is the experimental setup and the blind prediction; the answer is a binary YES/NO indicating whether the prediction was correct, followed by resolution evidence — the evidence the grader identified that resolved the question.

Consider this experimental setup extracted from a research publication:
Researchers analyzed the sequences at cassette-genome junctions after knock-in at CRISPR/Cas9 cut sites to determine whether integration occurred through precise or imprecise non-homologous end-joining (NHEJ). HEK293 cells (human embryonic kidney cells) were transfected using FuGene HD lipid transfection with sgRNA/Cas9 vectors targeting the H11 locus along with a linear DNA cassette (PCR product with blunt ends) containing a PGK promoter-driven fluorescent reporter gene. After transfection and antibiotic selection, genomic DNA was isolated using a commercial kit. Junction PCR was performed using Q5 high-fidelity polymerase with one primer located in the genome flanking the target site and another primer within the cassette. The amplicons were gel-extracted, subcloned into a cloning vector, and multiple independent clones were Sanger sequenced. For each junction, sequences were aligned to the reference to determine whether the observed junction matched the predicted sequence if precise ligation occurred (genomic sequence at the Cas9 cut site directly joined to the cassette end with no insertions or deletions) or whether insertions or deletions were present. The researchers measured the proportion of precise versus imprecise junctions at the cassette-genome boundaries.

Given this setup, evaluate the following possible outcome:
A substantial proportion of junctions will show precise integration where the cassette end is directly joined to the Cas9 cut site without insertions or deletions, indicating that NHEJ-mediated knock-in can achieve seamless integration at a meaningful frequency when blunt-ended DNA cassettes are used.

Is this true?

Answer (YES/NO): YES